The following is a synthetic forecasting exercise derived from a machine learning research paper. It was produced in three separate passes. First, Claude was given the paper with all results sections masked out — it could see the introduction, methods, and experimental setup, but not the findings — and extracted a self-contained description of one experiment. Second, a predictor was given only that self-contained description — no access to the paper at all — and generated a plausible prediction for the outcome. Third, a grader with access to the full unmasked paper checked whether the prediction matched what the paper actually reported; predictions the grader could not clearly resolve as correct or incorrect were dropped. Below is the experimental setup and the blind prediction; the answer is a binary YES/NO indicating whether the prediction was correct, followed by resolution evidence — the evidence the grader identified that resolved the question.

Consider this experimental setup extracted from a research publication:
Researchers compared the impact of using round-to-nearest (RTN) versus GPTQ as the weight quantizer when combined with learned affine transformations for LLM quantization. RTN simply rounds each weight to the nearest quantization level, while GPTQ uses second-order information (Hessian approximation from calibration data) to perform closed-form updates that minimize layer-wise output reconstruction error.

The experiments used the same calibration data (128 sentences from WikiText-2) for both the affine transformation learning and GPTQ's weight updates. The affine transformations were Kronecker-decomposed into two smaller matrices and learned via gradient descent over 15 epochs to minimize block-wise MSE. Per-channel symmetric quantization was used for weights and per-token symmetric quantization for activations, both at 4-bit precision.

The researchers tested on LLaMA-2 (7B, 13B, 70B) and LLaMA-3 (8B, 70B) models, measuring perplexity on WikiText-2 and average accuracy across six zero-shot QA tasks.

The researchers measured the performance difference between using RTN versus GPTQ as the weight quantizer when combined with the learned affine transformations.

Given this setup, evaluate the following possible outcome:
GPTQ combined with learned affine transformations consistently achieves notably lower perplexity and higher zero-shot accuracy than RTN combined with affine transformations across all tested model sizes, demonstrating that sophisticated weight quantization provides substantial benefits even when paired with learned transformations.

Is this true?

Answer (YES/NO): NO